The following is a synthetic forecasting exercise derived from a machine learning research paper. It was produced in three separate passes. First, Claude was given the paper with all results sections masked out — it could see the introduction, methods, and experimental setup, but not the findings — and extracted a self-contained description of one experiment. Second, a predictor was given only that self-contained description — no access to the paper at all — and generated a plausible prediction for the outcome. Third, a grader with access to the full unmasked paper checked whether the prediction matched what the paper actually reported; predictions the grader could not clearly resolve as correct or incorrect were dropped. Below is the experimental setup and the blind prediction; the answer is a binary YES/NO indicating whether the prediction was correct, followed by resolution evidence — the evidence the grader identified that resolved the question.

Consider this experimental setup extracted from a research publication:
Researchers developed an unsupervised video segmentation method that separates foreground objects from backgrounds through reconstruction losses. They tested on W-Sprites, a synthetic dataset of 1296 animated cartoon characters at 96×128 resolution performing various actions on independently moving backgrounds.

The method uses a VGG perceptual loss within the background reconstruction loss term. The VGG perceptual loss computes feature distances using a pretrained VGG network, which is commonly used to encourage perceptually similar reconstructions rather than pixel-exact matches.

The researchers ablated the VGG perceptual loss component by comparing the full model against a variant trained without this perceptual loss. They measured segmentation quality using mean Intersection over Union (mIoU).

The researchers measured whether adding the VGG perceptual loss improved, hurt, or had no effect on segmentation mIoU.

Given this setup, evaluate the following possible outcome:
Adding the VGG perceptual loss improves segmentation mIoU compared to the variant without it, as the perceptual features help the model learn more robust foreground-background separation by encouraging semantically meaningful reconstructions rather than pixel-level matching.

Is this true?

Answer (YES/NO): NO